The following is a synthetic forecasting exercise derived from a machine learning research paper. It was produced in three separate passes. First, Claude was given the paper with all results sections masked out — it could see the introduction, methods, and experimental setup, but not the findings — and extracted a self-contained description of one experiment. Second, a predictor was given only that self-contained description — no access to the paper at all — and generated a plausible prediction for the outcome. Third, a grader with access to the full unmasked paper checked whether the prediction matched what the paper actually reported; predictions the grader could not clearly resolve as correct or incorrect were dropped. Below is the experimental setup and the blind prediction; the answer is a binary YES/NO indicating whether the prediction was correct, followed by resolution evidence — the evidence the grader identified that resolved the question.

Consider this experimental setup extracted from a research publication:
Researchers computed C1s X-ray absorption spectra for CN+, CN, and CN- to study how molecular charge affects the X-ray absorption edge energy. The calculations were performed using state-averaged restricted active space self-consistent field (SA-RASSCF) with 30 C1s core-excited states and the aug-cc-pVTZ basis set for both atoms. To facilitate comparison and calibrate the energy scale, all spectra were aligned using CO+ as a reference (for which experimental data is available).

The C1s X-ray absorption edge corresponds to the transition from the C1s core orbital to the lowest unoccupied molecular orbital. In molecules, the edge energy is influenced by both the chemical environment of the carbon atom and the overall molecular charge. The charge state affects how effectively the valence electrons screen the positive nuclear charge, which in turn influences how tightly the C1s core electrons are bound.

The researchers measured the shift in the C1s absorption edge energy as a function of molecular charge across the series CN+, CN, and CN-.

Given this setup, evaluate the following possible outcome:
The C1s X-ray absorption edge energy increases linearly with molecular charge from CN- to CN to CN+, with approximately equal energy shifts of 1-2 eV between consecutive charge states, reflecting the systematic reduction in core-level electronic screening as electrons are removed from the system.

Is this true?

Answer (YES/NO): NO